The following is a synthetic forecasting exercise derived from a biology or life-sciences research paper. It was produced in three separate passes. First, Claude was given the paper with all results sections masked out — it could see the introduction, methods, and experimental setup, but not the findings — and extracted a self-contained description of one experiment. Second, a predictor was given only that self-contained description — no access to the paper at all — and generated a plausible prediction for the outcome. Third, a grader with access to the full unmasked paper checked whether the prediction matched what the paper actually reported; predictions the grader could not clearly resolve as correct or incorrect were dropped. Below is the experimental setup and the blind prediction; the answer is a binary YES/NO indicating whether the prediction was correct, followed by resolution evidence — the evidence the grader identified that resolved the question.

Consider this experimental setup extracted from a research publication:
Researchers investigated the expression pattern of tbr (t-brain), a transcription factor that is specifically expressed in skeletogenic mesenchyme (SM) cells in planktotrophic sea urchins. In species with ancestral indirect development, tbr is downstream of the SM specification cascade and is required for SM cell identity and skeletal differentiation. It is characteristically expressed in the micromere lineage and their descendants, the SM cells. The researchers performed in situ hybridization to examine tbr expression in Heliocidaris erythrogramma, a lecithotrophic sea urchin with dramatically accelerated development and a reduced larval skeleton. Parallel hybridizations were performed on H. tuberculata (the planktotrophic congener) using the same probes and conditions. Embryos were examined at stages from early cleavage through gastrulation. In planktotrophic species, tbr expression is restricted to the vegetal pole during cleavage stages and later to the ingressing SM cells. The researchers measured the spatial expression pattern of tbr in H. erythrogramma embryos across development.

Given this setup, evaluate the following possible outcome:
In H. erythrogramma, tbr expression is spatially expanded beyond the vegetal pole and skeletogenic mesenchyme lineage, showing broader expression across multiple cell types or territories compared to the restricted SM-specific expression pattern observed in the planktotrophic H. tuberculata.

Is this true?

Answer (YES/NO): NO